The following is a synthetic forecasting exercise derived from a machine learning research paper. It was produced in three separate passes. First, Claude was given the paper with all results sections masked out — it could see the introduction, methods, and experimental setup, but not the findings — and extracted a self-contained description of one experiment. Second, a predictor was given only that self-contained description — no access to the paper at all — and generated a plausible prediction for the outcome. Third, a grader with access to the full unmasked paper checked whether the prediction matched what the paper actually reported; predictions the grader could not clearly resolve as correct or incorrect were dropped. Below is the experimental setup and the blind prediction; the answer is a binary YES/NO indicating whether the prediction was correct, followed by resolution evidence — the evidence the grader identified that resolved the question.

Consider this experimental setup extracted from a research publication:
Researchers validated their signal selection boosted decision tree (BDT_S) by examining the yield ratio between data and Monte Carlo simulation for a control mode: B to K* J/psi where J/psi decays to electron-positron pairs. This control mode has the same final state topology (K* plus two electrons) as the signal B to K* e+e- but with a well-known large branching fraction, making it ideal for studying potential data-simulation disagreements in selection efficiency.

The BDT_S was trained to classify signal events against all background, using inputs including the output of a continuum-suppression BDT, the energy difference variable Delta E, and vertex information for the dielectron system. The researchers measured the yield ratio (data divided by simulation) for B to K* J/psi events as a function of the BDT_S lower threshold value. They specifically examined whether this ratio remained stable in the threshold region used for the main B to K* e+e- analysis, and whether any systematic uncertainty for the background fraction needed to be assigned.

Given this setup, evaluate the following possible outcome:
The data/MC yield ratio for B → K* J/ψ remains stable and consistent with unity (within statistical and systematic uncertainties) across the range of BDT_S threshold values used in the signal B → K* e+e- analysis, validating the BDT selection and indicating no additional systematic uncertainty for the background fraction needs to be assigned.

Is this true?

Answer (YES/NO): YES